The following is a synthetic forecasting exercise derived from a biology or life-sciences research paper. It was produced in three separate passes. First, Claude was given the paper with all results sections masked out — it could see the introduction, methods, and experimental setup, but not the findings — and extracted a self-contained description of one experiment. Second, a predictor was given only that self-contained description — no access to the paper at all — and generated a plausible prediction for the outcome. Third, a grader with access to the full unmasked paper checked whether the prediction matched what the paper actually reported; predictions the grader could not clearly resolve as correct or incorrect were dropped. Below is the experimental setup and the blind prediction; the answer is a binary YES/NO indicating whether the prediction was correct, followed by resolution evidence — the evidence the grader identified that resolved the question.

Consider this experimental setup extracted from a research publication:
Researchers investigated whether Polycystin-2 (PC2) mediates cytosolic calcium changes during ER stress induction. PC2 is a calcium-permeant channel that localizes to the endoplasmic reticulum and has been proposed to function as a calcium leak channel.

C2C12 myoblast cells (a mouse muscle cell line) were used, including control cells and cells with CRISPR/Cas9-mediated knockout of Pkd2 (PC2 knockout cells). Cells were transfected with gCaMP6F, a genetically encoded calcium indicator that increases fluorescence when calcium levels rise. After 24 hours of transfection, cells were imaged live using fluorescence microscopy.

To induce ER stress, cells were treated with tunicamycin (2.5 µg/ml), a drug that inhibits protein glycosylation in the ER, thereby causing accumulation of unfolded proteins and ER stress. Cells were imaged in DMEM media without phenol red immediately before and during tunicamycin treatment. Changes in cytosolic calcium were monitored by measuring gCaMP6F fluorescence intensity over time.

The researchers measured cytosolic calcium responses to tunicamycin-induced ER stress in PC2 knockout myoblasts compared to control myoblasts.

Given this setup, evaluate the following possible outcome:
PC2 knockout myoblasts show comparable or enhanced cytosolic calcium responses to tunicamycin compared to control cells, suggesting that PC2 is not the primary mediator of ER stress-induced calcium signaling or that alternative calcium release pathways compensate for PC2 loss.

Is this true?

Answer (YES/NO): NO